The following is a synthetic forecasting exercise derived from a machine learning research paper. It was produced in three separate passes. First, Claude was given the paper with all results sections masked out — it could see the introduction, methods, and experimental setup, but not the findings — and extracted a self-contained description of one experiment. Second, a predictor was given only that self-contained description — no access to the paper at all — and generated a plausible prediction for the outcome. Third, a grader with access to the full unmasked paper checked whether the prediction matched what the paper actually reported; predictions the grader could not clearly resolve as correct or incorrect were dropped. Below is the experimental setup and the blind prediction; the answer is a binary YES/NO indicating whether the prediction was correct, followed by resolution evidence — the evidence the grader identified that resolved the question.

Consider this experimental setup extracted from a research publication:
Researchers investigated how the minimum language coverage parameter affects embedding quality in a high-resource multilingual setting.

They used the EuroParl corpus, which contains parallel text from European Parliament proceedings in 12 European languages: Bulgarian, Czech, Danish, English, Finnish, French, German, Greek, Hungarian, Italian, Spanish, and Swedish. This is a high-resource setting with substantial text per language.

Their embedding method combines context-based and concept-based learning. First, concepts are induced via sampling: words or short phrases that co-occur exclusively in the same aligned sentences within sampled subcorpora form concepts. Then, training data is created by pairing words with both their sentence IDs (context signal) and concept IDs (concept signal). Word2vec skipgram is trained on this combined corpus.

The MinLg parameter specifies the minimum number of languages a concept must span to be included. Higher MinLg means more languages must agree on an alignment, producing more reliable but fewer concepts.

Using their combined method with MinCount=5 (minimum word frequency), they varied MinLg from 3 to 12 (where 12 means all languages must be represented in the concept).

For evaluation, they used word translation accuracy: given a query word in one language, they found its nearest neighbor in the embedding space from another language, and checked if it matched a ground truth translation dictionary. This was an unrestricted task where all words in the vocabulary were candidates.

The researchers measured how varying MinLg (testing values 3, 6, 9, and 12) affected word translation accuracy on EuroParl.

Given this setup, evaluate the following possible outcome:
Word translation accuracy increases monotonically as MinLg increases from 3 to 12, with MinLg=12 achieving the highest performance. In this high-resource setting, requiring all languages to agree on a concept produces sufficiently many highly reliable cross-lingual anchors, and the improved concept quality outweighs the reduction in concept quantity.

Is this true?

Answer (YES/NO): NO